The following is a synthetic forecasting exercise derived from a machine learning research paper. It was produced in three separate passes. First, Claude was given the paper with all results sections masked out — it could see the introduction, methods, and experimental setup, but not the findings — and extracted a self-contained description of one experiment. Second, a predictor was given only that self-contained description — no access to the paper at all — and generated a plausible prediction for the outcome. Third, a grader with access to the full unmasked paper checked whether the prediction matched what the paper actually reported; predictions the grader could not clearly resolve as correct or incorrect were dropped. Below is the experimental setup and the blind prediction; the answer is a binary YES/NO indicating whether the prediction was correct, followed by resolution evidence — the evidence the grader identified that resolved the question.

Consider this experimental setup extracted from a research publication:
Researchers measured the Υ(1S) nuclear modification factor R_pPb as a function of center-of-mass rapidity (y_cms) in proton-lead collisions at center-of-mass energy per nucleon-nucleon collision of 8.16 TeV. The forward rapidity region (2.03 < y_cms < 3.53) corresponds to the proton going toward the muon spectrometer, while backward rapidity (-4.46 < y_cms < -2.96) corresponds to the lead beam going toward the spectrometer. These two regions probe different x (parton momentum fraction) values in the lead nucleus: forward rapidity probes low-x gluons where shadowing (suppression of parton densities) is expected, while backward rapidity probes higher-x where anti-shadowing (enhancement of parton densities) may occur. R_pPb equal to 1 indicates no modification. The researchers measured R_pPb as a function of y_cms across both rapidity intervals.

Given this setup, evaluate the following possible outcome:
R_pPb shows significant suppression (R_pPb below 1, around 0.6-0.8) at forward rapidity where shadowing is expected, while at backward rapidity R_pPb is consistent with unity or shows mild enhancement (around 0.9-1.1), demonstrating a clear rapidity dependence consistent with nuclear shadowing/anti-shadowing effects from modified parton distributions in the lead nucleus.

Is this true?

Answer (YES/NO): NO